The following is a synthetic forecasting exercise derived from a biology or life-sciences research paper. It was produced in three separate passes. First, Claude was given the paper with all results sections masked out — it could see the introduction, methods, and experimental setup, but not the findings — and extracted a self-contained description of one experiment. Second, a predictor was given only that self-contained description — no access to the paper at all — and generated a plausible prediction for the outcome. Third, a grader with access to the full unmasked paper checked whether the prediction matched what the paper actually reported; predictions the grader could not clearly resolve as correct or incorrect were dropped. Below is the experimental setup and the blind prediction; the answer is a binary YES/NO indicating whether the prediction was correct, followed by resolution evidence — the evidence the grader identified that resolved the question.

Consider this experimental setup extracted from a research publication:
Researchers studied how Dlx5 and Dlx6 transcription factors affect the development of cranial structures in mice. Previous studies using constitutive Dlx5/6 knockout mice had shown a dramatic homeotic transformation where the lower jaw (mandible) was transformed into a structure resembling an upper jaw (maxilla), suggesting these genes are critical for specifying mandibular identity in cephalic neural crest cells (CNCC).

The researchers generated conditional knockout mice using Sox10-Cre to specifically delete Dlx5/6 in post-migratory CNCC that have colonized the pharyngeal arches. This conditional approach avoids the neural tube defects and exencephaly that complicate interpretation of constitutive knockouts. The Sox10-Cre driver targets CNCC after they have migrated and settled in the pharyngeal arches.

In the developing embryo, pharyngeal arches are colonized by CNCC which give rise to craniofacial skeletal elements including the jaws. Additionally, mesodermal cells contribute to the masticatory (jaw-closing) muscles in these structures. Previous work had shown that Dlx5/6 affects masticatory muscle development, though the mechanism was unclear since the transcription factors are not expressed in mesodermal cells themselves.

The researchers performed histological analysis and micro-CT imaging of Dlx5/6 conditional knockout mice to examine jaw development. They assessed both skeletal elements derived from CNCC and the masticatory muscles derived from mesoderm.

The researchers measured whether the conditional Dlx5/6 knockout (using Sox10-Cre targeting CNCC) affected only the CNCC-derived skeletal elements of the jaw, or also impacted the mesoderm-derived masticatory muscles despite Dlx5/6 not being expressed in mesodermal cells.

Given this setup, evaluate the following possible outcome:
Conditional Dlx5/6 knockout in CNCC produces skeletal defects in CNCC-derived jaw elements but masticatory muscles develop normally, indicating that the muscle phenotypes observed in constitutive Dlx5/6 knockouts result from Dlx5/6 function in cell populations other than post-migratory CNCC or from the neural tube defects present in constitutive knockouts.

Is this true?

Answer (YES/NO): NO